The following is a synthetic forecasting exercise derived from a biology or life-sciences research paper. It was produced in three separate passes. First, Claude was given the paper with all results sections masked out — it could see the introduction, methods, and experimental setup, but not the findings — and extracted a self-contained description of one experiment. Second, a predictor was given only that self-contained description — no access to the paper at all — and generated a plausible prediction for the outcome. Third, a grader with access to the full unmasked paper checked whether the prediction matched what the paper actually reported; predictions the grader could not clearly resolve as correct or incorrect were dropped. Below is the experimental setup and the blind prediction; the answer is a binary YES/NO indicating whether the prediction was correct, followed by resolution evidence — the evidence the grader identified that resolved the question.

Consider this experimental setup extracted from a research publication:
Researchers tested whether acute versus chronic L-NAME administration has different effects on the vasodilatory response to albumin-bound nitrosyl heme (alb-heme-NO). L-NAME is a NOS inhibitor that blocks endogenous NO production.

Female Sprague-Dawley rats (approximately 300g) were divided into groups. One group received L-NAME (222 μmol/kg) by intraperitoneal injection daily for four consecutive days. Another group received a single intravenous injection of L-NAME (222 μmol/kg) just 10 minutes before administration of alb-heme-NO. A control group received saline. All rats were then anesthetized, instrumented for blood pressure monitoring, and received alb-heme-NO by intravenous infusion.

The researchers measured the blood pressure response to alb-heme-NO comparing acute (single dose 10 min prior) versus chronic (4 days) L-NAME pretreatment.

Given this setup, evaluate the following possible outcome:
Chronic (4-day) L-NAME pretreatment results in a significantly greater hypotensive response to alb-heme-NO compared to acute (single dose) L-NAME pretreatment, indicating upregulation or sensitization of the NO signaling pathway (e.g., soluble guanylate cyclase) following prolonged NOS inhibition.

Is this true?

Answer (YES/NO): NO